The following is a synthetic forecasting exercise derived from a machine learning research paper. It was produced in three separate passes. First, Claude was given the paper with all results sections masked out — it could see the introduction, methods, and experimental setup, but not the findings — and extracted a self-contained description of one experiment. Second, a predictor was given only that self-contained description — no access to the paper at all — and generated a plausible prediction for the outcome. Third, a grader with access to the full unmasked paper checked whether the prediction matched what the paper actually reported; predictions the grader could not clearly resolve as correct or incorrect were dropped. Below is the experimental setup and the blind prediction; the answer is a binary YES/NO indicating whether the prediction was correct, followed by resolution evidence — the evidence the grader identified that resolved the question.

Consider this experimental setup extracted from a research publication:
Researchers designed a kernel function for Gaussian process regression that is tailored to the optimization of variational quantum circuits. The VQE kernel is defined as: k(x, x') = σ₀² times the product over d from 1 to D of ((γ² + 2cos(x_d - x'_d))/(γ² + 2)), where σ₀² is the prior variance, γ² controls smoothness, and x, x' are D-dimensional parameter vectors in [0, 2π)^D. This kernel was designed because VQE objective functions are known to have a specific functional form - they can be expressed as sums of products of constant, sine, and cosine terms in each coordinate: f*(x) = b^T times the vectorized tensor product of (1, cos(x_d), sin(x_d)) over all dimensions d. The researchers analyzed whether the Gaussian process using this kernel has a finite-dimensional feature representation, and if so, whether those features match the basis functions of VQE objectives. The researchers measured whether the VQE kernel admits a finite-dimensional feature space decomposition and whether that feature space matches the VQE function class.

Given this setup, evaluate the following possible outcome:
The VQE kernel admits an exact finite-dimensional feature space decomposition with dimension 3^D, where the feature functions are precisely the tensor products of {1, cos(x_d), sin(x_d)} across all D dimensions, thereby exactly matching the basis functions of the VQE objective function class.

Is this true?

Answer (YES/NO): YES